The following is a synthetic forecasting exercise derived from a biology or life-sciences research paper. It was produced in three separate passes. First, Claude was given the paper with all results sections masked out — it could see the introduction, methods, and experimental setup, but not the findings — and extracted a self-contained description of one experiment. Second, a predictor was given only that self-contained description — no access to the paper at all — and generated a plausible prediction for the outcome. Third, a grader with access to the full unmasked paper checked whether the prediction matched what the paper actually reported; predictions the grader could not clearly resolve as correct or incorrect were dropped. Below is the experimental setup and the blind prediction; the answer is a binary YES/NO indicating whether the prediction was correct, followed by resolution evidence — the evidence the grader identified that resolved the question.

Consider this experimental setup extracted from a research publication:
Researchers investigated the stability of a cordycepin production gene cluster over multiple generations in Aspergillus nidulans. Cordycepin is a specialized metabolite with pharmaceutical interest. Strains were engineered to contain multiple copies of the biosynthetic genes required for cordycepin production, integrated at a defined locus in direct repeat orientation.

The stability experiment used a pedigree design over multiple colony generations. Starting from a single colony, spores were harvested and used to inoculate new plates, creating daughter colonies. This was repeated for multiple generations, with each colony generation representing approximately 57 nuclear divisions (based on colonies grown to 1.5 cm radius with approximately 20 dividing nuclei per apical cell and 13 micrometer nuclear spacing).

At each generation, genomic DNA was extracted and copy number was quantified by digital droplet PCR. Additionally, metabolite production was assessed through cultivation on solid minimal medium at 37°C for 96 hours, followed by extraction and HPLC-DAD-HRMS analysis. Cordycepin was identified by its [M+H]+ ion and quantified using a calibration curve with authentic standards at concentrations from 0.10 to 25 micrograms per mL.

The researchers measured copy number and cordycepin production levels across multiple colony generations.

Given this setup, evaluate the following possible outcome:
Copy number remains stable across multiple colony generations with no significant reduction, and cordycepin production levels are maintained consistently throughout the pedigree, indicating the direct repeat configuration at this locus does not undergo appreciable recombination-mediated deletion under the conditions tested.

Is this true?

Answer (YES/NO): YES